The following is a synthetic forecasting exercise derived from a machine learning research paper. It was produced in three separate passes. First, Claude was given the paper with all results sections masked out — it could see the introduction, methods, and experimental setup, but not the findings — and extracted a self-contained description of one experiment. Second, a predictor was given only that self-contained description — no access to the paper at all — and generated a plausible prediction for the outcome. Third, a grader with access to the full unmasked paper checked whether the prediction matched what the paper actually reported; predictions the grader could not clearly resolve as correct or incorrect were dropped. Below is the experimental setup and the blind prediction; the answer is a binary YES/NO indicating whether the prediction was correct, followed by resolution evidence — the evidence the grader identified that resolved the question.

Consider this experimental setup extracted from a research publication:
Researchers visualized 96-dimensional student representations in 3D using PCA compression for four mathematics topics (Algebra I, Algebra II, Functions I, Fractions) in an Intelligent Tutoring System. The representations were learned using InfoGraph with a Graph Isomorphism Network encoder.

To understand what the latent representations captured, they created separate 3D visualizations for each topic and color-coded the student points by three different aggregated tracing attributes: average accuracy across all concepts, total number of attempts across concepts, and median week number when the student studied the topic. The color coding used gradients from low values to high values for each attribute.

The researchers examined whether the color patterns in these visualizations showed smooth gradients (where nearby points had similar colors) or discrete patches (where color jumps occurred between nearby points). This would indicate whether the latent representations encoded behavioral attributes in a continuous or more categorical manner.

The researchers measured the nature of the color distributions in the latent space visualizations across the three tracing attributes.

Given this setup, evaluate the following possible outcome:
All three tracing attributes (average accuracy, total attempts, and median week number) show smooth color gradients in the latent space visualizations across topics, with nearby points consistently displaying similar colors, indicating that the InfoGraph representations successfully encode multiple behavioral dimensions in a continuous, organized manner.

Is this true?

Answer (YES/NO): YES